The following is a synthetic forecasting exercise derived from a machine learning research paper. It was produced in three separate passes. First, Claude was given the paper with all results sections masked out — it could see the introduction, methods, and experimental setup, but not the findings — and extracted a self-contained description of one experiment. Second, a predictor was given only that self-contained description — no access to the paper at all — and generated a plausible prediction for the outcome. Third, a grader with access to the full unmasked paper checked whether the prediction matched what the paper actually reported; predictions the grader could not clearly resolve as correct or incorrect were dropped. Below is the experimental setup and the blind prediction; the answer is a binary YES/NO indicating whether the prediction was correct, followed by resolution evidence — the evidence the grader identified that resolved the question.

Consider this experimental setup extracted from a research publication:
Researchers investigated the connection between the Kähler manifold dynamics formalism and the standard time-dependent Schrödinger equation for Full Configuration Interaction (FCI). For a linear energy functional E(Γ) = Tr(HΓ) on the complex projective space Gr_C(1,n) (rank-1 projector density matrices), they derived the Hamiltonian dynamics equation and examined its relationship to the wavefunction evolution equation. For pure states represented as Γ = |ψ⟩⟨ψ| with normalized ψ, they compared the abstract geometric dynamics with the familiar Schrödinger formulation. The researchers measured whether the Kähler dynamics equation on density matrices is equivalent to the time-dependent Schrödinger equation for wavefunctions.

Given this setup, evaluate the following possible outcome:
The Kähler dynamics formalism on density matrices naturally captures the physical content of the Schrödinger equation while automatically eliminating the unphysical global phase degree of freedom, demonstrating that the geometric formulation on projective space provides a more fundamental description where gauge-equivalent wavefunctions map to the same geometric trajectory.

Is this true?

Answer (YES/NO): YES